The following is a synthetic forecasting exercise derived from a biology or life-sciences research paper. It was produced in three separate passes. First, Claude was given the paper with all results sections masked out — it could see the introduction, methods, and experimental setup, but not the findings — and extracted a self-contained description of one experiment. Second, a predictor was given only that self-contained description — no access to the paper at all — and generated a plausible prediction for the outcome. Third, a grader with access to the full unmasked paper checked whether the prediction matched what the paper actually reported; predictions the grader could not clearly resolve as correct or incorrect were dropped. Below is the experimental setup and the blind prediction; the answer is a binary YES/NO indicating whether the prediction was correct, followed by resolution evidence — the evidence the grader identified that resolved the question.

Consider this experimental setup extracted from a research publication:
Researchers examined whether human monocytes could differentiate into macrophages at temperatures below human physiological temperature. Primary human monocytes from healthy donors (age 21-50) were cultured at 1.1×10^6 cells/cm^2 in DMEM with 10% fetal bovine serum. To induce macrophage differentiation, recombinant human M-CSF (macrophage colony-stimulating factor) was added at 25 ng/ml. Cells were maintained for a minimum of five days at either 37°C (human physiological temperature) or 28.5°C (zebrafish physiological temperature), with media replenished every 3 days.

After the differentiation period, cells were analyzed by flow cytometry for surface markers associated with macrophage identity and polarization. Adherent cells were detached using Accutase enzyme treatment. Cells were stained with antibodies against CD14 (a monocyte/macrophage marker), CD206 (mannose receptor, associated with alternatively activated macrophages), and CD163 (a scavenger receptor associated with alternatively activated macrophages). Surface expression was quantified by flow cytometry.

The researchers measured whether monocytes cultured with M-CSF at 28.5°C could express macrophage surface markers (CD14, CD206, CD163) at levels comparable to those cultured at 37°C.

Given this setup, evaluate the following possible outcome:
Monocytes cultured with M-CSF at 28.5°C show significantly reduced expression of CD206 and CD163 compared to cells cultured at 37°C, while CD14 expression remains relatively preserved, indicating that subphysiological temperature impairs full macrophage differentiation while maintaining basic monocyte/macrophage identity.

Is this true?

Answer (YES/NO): NO